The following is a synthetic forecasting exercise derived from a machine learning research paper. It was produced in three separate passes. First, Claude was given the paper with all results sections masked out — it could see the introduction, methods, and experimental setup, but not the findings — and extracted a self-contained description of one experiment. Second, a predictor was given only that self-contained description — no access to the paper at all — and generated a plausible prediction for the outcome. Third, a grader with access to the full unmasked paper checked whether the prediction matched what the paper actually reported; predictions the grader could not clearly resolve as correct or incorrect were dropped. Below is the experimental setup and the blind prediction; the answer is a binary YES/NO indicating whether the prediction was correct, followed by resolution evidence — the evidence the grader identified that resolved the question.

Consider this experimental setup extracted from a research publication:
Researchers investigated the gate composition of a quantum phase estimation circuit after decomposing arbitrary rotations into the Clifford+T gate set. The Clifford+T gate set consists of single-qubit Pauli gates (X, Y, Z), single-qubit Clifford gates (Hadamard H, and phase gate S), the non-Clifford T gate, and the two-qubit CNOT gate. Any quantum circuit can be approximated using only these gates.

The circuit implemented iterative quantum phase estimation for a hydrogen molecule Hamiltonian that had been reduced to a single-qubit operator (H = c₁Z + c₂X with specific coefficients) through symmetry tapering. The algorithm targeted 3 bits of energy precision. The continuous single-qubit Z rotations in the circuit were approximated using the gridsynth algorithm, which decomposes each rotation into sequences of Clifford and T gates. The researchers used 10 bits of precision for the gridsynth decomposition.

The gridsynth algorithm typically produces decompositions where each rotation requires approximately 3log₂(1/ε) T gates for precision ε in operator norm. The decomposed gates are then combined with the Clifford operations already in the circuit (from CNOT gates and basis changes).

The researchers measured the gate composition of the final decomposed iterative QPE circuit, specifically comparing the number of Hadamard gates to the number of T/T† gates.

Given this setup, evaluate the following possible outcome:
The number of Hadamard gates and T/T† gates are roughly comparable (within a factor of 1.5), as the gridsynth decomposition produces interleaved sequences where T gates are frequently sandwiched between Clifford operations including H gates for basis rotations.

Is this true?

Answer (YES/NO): YES